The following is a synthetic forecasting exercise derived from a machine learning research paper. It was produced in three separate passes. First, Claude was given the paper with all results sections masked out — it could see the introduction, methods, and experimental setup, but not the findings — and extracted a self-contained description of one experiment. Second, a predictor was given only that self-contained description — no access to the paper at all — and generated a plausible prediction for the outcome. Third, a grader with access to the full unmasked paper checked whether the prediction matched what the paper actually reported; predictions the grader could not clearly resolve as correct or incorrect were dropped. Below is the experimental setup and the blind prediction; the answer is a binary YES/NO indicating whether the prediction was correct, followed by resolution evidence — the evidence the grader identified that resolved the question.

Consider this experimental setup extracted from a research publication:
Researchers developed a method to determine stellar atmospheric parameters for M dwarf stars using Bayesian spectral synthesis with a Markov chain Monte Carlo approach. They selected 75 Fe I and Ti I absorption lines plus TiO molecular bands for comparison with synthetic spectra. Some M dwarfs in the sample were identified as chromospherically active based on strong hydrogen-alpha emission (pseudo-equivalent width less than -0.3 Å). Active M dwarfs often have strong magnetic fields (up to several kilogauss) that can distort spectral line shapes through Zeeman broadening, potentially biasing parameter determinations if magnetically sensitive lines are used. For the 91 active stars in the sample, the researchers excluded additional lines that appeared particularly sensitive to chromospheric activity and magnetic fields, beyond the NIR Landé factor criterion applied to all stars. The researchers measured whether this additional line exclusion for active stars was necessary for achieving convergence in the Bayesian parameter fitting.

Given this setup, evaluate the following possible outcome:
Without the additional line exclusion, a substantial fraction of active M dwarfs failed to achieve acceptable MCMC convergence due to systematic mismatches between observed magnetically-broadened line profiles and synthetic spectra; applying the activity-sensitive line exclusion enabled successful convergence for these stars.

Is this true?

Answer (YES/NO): YES